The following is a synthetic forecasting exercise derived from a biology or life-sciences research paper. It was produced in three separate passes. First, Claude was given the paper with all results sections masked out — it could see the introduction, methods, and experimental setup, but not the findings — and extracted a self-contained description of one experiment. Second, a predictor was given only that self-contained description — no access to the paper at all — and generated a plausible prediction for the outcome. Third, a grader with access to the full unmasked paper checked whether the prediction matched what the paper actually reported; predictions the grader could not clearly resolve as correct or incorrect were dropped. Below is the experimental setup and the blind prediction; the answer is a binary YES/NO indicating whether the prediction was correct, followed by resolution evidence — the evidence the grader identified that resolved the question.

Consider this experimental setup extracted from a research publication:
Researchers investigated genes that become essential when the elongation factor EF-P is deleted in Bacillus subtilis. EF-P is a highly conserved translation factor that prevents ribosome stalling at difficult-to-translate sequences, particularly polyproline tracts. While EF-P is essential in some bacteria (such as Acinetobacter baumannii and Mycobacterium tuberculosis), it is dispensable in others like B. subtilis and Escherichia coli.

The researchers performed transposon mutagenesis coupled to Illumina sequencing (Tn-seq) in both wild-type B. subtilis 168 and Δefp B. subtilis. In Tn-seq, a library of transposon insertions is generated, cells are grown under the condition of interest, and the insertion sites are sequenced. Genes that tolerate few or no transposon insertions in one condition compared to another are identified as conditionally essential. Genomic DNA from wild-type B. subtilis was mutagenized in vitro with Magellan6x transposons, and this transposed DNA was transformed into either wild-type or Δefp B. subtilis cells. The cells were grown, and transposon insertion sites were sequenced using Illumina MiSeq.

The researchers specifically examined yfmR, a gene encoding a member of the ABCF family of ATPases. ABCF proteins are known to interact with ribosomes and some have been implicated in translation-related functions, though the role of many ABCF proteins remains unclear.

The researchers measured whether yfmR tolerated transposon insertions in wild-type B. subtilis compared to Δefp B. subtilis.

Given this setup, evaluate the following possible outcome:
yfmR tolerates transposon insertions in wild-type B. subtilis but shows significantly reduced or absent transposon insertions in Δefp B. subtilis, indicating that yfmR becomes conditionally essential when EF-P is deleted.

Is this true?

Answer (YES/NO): YES